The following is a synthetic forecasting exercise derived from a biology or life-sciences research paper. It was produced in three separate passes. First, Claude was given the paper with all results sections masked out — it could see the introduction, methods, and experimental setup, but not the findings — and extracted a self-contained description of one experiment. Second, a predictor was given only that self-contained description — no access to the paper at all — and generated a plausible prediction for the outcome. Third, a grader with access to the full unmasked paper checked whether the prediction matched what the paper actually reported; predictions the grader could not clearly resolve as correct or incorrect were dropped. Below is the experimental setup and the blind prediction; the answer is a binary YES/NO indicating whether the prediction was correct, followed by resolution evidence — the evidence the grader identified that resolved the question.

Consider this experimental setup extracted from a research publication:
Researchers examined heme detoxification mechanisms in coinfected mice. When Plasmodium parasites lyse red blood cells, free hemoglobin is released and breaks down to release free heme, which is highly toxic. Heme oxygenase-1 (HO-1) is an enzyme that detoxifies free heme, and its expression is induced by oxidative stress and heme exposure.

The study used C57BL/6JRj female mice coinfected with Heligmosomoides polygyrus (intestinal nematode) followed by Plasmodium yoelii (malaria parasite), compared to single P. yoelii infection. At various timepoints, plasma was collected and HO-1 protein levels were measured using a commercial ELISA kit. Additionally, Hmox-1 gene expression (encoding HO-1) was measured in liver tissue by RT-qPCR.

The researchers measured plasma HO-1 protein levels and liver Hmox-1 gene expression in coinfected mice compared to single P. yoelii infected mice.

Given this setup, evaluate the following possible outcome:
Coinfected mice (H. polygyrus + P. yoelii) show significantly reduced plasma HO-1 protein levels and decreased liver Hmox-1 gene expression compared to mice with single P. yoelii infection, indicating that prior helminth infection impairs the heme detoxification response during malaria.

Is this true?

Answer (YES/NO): NO